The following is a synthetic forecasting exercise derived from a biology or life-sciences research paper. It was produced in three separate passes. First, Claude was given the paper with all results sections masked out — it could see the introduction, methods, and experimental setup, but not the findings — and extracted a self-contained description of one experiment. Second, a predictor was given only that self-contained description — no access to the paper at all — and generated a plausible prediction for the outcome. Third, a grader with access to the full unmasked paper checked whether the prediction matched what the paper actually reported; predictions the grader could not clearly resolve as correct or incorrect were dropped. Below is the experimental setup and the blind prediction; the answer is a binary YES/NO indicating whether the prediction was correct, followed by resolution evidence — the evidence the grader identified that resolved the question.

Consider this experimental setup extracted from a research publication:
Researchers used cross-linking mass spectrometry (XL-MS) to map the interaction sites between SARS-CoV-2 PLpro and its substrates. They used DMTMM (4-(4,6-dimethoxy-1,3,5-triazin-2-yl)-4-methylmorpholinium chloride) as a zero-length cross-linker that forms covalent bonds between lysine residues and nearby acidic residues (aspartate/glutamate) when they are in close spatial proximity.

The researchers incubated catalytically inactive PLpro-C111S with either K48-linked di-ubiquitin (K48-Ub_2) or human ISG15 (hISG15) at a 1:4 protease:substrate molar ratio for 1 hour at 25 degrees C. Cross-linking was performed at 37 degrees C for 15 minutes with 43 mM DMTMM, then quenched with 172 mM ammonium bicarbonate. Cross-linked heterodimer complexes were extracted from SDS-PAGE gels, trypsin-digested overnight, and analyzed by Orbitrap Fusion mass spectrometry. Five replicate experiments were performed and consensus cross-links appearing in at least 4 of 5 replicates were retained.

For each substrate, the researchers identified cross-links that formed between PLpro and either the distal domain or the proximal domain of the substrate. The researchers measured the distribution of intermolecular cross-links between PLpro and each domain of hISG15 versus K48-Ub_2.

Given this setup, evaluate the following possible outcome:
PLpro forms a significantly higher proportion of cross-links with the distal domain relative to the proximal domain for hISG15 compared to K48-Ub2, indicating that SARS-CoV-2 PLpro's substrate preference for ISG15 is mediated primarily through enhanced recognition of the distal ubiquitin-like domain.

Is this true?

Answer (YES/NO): NO